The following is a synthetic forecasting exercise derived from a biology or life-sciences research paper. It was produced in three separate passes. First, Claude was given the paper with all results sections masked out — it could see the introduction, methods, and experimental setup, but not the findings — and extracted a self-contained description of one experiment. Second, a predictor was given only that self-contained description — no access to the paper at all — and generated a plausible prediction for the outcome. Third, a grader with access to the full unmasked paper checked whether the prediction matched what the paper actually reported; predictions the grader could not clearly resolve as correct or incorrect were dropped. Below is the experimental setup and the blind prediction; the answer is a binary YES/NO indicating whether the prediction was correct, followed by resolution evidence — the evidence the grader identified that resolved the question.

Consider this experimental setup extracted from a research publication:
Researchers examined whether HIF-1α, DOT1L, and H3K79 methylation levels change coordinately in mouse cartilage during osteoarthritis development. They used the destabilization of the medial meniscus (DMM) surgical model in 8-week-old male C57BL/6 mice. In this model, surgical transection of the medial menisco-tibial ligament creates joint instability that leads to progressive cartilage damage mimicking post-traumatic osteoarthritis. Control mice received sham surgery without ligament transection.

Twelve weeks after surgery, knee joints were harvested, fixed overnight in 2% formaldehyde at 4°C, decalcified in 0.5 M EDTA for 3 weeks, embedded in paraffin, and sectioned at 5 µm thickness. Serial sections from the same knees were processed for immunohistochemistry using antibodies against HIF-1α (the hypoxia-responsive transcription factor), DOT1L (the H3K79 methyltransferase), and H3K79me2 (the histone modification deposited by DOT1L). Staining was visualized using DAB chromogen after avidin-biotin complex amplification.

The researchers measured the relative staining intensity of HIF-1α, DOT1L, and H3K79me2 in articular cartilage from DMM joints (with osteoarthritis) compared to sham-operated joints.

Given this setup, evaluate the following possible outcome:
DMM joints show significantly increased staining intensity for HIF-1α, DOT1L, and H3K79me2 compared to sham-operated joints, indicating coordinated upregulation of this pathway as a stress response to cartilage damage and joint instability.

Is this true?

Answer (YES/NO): NO